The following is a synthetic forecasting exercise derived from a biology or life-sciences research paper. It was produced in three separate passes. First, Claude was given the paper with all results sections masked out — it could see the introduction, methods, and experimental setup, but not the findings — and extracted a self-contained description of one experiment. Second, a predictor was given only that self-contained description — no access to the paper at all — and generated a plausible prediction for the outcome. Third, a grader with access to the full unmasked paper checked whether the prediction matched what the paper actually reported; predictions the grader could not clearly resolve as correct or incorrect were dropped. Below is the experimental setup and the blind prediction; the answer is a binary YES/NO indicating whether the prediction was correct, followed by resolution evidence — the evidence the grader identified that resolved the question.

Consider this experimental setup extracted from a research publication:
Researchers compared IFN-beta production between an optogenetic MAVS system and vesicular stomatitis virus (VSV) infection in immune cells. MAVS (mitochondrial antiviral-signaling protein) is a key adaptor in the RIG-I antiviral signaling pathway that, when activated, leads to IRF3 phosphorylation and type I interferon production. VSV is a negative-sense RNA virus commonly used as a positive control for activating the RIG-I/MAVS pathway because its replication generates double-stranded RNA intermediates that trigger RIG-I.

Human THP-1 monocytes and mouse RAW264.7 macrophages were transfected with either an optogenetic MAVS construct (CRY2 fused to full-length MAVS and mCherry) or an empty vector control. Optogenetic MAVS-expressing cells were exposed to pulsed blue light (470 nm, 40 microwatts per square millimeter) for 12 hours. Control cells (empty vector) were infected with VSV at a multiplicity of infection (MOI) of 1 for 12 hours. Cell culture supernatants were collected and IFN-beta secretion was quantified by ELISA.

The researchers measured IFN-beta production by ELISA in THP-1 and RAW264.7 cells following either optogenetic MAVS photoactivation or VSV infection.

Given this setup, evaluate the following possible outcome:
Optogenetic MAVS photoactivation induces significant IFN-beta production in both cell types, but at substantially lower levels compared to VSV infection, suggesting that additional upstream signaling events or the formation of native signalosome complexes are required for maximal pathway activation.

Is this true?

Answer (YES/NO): NO